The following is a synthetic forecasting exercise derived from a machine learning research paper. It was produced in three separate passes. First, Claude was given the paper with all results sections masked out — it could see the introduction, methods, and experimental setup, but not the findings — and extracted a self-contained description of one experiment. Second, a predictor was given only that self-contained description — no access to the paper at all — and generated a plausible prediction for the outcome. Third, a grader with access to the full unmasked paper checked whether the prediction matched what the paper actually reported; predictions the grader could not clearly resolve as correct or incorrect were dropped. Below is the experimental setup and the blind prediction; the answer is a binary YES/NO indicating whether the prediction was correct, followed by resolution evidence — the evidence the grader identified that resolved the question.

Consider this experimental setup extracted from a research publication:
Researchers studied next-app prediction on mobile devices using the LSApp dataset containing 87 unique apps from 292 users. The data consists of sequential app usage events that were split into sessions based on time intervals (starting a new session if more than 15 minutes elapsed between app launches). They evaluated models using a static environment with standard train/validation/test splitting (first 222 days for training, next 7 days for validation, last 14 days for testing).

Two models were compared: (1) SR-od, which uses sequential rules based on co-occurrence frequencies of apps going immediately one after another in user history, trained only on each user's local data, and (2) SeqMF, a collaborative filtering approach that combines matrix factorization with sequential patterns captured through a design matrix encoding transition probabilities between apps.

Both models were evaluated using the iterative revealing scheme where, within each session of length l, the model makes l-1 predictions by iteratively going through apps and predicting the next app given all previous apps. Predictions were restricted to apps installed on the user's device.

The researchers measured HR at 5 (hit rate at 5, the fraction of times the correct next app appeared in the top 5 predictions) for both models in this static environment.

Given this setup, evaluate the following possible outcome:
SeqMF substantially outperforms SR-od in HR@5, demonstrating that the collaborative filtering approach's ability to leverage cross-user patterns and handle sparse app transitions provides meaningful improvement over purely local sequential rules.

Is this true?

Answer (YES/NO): NO